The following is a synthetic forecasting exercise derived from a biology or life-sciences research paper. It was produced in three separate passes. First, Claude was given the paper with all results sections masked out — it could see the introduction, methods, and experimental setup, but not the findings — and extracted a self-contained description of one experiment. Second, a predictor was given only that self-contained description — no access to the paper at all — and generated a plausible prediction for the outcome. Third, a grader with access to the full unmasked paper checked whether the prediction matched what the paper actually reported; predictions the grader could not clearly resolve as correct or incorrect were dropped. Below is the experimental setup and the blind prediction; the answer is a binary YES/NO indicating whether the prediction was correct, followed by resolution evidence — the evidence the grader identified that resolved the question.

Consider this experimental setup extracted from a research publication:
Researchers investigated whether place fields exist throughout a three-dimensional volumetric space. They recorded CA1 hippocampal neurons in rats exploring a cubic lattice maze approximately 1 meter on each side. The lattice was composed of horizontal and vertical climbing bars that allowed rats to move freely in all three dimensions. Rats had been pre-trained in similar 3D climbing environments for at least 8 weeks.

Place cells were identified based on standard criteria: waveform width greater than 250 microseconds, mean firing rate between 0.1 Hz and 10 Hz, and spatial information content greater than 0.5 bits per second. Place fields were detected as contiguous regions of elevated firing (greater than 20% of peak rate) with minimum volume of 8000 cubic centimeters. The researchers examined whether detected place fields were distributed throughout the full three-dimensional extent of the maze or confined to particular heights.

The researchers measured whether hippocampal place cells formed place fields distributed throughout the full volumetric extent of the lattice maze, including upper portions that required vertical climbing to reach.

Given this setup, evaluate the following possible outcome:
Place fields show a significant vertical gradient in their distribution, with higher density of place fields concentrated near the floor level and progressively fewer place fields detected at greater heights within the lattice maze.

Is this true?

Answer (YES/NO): NO